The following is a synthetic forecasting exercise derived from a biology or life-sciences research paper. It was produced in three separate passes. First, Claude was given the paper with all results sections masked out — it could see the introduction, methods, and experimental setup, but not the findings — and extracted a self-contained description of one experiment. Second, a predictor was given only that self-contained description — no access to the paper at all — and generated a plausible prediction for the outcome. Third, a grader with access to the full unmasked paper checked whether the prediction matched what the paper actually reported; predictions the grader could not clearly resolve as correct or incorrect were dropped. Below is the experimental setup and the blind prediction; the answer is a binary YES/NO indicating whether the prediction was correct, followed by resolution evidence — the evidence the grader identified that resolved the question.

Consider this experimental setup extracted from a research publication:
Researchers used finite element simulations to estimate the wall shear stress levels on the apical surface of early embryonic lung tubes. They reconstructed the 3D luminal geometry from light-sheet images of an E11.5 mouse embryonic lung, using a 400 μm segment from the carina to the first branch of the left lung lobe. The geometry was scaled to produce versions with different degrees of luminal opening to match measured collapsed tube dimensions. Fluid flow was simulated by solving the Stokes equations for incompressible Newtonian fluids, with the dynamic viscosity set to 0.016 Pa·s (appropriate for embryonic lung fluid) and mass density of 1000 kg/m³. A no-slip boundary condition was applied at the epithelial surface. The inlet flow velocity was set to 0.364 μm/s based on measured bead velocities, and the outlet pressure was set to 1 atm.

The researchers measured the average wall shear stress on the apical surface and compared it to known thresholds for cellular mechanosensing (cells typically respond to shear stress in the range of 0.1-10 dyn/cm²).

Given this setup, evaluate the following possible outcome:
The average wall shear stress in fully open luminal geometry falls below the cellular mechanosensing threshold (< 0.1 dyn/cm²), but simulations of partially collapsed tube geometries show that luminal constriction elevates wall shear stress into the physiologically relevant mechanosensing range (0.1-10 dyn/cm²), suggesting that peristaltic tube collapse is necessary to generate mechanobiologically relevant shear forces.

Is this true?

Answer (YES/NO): NO